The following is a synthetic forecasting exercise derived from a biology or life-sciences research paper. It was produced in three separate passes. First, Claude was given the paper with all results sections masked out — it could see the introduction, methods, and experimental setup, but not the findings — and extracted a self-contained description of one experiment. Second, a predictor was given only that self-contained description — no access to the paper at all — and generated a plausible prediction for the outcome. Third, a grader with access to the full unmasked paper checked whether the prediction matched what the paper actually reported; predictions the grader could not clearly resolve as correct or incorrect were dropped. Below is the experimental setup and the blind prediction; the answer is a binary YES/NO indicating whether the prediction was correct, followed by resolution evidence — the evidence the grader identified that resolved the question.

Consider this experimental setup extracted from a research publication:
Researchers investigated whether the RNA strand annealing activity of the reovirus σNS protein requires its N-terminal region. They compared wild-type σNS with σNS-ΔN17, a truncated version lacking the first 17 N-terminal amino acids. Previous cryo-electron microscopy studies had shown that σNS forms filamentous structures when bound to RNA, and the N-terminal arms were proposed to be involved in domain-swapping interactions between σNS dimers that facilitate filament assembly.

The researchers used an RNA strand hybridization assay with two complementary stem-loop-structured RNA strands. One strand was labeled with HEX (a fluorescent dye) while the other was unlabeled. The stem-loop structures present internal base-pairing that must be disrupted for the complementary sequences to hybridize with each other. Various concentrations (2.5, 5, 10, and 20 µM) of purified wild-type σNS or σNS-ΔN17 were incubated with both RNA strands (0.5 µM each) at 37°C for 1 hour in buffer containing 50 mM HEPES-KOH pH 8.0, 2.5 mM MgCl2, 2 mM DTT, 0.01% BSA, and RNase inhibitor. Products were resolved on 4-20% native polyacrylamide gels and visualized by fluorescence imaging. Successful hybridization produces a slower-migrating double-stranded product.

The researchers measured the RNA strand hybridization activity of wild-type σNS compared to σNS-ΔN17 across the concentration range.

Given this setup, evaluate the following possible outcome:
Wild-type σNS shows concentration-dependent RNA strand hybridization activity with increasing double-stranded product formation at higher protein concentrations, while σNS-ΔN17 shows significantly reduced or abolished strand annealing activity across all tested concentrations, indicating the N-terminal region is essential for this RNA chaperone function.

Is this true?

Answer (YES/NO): YES